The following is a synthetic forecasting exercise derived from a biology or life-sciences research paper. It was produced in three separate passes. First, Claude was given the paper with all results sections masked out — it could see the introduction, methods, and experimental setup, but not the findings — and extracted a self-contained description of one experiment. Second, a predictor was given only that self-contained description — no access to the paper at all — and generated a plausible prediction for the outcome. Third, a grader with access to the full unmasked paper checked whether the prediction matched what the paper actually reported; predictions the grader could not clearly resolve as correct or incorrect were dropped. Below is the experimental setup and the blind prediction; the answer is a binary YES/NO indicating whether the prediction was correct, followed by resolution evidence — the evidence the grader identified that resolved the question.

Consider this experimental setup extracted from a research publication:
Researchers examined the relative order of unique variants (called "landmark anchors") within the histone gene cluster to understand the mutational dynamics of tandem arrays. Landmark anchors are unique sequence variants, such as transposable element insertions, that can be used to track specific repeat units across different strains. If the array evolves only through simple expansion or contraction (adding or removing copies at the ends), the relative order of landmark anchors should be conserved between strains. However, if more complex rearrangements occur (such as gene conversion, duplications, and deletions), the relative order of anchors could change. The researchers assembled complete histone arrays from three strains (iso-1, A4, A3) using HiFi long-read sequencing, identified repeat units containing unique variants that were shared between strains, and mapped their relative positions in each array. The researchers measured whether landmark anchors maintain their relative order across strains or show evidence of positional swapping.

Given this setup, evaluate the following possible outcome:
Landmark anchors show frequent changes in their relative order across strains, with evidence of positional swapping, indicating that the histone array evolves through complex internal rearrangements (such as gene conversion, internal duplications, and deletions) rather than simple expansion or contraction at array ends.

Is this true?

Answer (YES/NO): YES